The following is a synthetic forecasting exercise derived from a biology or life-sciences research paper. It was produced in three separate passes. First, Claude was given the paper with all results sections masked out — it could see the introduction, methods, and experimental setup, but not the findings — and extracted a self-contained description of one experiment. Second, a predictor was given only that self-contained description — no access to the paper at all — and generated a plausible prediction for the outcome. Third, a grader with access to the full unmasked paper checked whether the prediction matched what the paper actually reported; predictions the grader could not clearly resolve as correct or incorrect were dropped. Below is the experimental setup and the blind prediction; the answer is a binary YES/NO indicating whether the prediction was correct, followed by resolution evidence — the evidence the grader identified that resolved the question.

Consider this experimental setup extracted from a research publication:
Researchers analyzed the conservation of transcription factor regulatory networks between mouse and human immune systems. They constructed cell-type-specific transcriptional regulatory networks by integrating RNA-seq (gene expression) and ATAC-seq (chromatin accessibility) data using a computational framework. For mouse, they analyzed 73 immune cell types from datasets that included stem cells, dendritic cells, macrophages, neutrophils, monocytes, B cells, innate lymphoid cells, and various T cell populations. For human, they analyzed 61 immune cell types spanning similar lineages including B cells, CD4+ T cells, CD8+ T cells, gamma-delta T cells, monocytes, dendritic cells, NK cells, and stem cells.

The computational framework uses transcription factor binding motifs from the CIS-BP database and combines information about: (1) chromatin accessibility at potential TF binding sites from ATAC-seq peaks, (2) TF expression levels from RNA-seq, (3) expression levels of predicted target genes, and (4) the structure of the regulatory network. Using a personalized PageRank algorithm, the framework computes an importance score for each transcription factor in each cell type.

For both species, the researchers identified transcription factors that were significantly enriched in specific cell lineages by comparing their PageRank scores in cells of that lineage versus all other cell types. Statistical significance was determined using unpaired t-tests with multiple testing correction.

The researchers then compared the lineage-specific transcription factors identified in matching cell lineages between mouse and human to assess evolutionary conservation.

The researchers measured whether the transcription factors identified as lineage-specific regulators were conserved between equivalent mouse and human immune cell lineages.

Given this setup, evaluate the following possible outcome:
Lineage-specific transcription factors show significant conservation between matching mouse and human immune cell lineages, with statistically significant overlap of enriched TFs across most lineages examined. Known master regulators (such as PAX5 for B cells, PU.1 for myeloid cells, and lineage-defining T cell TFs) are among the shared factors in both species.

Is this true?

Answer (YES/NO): NO